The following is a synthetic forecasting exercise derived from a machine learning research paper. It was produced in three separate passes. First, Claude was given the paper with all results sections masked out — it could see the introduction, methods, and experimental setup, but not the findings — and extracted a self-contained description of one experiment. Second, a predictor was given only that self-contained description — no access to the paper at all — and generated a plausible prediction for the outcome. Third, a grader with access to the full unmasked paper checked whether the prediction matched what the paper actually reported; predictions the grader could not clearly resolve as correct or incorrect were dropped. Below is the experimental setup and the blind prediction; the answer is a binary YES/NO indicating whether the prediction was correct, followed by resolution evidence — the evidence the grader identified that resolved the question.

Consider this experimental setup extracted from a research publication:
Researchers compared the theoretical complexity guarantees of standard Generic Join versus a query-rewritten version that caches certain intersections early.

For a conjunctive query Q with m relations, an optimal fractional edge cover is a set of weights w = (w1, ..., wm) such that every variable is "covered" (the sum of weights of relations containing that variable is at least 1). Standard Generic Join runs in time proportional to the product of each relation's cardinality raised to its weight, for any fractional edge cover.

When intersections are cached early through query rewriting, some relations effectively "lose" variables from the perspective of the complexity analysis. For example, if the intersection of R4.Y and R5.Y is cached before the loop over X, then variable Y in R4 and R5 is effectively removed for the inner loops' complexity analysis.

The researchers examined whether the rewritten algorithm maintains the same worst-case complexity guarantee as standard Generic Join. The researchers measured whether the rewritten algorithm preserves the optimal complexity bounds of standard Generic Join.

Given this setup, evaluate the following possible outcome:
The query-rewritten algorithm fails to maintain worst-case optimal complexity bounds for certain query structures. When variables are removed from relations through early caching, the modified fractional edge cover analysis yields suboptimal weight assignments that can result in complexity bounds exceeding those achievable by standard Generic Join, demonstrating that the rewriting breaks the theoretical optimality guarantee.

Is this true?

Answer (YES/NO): YES